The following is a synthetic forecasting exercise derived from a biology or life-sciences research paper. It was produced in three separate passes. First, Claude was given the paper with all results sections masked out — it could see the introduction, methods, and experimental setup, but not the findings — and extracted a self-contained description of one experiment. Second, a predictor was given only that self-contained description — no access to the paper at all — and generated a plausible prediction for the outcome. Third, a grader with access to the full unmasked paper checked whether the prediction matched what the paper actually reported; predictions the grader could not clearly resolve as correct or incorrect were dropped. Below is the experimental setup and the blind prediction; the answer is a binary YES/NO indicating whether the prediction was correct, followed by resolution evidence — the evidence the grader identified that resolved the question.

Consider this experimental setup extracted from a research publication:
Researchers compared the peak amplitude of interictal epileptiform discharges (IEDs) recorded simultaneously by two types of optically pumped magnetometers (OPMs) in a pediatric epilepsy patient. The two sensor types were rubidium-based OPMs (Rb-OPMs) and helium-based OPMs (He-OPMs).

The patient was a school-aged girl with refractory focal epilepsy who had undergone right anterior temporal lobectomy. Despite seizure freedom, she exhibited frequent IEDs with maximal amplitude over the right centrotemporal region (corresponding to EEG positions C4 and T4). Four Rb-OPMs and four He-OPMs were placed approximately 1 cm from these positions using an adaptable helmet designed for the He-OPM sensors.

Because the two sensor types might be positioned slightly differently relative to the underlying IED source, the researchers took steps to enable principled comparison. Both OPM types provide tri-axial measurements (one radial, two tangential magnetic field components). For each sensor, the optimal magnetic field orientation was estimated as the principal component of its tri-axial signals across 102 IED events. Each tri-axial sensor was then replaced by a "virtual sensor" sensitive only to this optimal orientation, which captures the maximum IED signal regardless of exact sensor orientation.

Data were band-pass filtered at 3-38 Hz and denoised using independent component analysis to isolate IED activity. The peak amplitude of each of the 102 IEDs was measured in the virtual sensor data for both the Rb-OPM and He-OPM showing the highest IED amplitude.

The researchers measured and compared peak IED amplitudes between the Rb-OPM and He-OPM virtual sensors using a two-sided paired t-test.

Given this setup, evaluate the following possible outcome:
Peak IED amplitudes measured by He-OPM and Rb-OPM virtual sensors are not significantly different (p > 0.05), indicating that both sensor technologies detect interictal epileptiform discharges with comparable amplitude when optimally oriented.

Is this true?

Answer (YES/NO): NO